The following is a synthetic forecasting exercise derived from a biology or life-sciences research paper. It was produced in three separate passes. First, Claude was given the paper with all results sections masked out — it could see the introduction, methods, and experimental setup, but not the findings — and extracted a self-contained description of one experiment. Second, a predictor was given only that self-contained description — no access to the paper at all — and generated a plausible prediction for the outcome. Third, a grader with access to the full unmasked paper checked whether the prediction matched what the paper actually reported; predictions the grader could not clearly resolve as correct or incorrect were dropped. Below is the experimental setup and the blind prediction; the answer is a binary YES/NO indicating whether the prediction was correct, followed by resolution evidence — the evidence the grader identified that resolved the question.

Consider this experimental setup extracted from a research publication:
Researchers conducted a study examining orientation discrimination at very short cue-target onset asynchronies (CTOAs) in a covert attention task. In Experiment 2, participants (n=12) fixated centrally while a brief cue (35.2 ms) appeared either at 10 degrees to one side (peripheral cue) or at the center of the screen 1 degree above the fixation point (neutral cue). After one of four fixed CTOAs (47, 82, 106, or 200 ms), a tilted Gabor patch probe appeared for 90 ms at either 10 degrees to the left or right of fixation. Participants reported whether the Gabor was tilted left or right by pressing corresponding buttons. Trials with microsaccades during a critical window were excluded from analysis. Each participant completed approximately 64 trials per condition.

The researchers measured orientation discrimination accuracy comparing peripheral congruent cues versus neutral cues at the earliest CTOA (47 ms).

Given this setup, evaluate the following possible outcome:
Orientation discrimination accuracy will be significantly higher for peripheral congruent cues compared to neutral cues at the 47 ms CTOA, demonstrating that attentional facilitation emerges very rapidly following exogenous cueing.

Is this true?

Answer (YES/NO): NO